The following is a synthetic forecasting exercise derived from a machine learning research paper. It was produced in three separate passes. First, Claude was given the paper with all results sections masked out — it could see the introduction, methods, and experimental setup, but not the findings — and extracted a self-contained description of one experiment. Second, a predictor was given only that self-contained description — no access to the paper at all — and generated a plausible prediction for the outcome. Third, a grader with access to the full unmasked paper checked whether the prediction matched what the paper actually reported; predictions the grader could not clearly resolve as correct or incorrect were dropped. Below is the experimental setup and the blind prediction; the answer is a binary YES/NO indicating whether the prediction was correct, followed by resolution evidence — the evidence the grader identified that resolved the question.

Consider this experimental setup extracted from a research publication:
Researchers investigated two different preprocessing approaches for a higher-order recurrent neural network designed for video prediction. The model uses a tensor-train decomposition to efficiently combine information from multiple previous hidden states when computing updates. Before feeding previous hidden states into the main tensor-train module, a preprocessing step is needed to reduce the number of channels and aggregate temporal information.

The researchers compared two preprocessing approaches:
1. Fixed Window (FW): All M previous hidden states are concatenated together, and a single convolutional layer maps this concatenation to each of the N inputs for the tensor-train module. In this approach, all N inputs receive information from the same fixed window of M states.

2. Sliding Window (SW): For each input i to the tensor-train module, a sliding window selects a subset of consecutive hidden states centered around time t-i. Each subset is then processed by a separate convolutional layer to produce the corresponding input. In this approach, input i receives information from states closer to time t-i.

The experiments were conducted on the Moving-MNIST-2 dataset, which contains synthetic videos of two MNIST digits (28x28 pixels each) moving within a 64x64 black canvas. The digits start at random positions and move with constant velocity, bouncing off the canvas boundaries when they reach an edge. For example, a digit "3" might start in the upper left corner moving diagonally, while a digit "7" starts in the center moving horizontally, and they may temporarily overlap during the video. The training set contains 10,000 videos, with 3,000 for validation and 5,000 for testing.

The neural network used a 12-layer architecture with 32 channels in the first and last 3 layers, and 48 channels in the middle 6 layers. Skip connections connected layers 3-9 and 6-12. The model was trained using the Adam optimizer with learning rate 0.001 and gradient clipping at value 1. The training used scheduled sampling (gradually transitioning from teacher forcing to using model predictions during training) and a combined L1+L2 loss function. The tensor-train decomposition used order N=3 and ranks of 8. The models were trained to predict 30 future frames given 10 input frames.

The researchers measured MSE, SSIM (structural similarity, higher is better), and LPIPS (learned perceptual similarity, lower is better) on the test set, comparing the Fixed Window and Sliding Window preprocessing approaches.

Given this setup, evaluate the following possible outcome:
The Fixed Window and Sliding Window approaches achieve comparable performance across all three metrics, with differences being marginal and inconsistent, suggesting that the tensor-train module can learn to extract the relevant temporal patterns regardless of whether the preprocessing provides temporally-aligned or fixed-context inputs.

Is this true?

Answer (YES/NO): NO